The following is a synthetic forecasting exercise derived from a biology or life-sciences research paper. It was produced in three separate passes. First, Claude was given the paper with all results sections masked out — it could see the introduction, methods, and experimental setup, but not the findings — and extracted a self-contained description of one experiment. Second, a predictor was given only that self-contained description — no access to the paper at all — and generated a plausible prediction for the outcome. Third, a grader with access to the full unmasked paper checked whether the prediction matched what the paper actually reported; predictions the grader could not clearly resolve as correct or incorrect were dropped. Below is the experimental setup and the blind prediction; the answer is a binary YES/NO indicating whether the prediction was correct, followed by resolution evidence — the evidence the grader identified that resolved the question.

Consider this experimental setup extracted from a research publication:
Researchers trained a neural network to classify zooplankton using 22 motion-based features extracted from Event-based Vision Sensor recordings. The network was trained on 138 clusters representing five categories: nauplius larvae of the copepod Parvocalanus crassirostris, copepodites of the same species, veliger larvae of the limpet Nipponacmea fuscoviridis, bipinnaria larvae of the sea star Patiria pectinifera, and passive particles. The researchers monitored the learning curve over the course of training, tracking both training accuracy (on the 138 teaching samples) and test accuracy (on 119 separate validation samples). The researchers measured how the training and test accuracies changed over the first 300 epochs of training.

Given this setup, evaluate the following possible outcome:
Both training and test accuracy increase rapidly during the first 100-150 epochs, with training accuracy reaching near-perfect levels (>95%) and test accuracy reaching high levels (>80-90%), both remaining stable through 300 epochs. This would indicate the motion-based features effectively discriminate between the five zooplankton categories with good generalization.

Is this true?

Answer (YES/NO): NO